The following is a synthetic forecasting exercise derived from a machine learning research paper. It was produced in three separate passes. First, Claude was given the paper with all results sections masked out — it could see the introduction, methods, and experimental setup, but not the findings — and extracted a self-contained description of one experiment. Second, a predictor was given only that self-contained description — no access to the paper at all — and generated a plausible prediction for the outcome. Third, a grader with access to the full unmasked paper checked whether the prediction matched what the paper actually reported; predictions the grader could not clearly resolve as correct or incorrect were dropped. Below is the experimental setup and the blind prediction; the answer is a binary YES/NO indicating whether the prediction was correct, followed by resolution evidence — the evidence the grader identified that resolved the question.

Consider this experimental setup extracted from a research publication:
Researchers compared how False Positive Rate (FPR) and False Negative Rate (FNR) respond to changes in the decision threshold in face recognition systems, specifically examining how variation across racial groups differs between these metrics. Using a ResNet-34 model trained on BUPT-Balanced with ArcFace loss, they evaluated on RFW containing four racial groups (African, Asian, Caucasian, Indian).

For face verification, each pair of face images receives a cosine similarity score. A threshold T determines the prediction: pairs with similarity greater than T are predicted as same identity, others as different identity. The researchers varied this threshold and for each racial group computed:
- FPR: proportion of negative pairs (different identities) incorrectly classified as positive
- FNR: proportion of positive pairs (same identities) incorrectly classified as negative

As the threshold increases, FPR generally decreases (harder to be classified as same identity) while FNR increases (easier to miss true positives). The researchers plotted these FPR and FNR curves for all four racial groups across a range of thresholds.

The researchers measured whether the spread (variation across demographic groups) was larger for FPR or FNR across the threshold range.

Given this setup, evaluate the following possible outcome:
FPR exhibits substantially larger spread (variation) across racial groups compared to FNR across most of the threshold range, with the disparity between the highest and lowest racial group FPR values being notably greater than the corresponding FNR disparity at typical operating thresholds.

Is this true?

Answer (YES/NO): YES